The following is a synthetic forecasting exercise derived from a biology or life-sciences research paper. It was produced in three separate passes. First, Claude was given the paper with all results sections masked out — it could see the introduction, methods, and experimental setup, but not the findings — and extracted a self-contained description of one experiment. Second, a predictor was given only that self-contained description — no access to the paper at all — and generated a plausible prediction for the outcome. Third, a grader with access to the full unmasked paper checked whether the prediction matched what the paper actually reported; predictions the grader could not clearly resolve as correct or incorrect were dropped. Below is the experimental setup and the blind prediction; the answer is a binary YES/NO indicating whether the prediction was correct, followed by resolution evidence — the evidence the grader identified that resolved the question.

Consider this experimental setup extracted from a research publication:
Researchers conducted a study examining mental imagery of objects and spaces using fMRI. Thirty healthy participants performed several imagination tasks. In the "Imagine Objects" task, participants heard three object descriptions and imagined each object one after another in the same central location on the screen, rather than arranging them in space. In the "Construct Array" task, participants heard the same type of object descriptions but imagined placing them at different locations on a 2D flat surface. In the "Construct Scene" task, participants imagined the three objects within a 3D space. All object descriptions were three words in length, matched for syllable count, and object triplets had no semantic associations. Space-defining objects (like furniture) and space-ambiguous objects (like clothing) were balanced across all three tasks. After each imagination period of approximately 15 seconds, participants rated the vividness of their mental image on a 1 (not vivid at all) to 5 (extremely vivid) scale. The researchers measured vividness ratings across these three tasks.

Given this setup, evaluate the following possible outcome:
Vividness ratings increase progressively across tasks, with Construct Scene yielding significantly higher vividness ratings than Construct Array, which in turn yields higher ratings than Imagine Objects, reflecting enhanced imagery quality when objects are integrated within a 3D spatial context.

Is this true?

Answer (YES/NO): NO